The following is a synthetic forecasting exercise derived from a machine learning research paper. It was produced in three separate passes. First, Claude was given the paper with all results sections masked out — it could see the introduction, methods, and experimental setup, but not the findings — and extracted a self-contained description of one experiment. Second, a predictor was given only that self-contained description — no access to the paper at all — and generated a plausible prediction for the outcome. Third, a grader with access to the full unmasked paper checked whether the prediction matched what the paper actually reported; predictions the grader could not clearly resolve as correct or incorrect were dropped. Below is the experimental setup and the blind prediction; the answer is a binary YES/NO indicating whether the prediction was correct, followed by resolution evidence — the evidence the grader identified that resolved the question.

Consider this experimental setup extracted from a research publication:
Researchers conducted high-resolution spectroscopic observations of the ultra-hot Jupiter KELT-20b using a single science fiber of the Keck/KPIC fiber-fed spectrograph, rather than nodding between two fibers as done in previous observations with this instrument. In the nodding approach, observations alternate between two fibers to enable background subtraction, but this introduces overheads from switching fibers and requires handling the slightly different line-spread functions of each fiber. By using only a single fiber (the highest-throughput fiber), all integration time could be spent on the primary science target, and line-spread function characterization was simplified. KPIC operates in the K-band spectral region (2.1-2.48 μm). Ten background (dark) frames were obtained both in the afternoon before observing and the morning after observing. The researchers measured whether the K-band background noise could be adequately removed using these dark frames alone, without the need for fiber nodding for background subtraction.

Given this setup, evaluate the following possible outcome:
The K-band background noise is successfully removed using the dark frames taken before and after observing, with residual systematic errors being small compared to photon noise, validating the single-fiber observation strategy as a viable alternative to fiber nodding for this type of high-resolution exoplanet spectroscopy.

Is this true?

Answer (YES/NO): YES